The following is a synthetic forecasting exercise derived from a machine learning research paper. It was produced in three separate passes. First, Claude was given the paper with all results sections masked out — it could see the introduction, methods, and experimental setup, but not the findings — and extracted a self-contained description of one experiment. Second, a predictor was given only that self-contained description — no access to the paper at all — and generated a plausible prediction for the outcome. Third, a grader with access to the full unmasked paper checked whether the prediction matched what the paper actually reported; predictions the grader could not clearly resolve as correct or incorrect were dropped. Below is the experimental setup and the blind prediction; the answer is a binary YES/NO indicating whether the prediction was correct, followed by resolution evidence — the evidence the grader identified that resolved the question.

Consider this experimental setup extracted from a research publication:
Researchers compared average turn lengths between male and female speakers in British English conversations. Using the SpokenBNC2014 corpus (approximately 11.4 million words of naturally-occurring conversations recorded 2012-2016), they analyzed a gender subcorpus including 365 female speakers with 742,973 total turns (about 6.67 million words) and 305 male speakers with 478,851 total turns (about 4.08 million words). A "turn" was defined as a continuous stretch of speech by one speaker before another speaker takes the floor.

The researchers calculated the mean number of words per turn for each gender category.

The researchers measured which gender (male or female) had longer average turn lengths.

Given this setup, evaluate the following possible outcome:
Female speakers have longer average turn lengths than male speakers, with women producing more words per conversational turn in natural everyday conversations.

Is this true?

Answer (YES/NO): YES